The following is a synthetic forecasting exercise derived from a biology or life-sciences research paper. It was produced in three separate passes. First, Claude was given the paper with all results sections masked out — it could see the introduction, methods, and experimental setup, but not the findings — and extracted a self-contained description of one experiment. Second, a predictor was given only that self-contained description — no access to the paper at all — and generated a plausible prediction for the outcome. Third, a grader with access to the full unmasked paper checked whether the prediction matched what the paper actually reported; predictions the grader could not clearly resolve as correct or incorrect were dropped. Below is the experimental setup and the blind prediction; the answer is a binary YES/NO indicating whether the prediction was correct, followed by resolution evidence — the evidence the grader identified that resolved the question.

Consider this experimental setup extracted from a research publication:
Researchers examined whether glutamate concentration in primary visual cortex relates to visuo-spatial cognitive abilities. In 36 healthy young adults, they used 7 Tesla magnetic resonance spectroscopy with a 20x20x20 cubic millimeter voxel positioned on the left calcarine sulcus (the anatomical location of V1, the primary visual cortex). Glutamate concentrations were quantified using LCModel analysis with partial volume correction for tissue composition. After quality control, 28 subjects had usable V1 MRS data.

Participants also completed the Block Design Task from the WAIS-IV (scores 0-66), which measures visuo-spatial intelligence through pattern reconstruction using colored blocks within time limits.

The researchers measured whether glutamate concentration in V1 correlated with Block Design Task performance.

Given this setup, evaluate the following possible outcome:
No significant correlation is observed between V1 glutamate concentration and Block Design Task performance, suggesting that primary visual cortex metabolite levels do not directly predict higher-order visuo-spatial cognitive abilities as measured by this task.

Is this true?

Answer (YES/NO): YES